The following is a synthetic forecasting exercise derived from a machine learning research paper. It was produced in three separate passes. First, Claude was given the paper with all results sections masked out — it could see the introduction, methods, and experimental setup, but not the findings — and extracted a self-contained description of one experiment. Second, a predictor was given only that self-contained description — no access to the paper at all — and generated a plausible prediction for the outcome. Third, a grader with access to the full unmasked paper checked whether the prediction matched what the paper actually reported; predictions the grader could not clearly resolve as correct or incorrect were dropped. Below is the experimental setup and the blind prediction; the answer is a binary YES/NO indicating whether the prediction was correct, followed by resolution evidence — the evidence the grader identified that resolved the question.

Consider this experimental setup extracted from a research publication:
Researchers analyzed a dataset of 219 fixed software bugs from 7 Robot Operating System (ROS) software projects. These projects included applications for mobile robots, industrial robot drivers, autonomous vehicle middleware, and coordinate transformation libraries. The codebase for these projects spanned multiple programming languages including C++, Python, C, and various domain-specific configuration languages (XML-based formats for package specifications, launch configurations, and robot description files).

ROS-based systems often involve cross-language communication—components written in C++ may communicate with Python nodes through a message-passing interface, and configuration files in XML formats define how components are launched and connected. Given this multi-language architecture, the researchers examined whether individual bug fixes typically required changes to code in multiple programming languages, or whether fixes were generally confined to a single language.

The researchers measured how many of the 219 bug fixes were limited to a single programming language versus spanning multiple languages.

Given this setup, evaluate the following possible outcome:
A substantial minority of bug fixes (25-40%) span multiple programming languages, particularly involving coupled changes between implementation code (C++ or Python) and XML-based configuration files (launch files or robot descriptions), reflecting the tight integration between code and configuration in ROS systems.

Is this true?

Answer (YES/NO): NO